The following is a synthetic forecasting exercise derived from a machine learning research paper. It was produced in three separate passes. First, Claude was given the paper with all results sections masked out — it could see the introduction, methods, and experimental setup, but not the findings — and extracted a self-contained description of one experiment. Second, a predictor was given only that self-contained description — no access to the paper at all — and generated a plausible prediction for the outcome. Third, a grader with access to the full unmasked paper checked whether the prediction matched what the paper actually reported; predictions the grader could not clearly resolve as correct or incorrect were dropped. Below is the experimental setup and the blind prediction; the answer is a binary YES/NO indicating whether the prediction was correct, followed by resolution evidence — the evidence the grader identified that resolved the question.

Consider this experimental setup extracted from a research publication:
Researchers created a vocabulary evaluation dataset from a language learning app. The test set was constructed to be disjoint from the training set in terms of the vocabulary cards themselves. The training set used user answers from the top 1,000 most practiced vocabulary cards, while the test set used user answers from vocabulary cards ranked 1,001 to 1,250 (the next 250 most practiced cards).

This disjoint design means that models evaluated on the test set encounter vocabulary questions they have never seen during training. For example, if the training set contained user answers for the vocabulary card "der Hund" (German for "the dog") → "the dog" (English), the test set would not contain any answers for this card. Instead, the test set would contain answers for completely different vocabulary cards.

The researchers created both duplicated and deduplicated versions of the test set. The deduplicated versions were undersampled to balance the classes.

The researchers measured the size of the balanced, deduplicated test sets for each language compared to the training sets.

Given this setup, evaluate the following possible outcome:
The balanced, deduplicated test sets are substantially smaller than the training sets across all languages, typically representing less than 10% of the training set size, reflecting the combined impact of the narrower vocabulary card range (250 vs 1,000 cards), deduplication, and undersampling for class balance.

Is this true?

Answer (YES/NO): NO